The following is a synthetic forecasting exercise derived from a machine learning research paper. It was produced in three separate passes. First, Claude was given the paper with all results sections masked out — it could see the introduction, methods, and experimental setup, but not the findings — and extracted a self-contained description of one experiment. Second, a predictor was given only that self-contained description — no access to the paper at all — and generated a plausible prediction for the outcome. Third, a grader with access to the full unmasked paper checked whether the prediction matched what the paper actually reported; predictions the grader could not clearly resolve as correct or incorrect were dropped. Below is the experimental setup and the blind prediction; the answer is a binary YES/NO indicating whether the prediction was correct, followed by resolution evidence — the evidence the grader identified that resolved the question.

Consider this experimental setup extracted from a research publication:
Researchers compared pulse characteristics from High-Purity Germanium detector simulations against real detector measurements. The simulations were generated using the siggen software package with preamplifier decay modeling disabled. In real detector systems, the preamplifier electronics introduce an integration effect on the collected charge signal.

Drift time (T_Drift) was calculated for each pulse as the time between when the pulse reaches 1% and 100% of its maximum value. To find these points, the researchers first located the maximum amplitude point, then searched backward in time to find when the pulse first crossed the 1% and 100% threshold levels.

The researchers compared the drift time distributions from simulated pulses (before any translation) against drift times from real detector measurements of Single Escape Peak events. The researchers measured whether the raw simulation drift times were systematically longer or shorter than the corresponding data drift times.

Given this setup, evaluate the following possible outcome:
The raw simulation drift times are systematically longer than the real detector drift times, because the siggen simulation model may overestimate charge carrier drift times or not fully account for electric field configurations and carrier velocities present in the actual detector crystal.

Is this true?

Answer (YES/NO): NO